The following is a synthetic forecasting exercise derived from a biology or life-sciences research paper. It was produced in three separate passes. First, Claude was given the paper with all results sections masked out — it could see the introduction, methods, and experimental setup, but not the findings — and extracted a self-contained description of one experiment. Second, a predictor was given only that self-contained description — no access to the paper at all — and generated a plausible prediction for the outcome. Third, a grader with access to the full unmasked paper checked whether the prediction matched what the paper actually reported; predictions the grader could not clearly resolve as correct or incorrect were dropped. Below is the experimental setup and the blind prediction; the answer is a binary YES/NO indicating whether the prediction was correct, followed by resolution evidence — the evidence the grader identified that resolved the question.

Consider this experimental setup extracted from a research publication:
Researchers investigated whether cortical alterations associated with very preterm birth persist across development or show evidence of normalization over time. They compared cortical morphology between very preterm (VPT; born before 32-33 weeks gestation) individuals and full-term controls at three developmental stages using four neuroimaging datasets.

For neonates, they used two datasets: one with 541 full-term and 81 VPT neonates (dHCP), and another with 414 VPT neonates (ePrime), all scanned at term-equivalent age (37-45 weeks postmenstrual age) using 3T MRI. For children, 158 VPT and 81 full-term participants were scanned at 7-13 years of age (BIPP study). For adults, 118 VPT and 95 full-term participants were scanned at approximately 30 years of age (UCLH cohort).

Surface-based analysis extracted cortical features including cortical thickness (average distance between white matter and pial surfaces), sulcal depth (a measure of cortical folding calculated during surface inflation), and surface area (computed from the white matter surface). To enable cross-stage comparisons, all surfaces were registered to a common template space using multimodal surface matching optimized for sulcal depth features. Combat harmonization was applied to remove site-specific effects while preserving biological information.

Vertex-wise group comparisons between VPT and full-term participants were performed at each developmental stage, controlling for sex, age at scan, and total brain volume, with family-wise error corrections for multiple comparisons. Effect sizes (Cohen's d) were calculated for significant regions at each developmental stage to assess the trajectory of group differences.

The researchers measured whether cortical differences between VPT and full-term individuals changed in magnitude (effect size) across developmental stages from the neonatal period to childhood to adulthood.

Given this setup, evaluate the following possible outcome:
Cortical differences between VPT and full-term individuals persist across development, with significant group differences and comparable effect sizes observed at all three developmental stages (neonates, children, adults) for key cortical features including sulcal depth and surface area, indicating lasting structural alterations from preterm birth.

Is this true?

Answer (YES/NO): NO